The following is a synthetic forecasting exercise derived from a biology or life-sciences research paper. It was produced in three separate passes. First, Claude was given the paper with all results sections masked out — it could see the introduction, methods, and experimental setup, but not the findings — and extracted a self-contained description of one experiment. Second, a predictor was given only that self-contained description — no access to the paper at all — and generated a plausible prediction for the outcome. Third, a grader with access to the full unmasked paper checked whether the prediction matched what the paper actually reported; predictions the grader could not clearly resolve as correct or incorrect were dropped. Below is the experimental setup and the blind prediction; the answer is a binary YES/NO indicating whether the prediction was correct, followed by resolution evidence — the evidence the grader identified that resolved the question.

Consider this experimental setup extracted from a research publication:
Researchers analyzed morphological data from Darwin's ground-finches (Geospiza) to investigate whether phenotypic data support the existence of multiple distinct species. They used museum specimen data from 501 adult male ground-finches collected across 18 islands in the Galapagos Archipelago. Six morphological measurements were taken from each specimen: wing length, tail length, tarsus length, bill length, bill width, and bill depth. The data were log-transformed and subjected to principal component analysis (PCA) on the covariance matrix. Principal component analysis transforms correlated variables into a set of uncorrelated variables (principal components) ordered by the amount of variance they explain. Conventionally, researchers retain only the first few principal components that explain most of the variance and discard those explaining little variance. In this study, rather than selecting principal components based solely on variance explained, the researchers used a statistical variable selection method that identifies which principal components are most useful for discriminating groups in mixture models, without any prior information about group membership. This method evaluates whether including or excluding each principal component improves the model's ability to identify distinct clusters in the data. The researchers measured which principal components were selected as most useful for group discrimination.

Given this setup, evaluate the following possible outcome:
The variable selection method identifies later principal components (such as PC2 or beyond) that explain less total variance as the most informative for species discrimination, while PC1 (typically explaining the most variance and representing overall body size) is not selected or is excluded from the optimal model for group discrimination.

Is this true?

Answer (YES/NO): NO